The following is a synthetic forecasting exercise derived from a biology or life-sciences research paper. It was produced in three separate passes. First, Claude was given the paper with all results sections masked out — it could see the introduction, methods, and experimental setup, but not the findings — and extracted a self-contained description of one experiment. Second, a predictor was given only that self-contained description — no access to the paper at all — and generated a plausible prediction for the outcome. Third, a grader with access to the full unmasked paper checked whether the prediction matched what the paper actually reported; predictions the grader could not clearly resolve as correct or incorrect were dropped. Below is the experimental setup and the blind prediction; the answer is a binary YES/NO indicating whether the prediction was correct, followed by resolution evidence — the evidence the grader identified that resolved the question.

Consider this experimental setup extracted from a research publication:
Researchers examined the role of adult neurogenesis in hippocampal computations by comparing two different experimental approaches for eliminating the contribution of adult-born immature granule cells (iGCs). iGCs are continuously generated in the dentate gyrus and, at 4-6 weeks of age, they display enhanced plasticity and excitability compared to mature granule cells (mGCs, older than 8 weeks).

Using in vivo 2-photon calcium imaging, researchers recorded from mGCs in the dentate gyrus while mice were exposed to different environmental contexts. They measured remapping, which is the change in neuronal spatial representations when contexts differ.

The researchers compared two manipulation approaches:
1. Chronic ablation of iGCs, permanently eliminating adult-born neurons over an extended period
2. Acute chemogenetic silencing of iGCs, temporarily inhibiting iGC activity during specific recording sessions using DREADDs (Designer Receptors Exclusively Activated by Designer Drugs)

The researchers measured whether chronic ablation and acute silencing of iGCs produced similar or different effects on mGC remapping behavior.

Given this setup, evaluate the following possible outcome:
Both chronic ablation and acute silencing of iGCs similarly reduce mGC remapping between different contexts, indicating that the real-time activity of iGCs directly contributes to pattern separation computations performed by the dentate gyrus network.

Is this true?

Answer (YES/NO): YES